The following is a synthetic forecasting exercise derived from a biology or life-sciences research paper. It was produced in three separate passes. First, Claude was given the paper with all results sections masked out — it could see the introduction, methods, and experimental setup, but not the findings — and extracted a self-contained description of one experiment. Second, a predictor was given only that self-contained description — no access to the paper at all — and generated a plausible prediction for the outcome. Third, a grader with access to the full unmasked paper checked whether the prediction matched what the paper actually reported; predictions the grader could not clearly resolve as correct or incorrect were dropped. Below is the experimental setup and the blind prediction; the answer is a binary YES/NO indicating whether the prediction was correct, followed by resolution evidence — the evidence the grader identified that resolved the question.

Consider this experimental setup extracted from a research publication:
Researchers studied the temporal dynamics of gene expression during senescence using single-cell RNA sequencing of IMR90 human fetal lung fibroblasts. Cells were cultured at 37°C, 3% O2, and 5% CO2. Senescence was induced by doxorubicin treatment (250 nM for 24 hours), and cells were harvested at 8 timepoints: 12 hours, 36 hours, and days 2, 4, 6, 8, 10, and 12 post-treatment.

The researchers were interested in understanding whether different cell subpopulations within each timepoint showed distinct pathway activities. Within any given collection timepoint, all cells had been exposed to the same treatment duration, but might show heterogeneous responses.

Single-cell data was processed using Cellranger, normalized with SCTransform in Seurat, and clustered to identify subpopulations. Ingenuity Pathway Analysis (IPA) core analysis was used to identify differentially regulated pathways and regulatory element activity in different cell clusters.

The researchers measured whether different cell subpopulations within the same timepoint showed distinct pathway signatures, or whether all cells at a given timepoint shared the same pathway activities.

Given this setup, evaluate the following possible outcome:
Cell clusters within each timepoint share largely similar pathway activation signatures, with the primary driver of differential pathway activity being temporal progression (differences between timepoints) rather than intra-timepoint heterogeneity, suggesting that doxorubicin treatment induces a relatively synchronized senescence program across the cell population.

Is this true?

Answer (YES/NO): NO